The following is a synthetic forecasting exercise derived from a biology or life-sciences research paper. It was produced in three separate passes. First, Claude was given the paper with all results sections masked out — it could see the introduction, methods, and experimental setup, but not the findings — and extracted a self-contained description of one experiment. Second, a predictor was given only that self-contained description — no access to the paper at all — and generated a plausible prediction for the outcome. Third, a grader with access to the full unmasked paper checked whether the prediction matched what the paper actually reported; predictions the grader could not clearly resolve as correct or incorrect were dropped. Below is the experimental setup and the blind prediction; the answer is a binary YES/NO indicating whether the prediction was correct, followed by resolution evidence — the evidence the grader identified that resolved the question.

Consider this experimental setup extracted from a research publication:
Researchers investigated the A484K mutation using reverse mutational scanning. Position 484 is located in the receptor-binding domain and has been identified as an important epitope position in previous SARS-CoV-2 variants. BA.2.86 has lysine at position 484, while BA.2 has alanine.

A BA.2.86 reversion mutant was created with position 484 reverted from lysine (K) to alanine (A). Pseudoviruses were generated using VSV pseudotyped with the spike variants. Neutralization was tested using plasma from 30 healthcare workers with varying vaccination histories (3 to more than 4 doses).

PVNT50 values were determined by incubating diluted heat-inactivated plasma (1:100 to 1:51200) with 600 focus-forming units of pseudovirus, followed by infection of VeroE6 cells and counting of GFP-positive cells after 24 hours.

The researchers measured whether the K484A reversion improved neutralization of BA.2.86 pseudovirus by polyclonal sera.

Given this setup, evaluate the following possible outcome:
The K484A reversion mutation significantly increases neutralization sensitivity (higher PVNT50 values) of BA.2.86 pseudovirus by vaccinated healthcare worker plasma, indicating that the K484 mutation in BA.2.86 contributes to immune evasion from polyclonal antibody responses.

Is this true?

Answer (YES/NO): NO